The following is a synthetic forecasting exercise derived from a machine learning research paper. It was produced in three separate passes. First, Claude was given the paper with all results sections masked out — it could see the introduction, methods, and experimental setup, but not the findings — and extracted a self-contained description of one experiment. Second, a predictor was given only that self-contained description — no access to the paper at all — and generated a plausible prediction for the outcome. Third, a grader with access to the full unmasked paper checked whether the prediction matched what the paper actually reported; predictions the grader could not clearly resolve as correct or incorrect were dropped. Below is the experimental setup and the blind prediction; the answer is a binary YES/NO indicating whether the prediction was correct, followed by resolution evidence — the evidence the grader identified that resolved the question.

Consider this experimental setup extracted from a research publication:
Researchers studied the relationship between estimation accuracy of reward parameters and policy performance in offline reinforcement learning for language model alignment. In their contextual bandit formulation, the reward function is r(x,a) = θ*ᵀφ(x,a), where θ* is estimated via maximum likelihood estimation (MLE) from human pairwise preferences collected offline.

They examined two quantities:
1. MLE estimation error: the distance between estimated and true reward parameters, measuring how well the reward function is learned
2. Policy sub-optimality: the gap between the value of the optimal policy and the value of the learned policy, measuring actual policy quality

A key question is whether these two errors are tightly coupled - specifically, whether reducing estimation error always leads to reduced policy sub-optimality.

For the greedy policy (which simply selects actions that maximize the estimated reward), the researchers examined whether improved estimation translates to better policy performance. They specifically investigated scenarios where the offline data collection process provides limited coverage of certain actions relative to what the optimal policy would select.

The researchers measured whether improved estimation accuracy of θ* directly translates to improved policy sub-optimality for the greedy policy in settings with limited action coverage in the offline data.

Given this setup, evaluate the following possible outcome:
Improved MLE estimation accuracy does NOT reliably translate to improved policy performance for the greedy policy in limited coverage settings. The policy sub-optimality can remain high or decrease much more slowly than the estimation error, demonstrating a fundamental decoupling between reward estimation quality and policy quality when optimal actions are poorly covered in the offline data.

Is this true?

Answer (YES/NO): YES